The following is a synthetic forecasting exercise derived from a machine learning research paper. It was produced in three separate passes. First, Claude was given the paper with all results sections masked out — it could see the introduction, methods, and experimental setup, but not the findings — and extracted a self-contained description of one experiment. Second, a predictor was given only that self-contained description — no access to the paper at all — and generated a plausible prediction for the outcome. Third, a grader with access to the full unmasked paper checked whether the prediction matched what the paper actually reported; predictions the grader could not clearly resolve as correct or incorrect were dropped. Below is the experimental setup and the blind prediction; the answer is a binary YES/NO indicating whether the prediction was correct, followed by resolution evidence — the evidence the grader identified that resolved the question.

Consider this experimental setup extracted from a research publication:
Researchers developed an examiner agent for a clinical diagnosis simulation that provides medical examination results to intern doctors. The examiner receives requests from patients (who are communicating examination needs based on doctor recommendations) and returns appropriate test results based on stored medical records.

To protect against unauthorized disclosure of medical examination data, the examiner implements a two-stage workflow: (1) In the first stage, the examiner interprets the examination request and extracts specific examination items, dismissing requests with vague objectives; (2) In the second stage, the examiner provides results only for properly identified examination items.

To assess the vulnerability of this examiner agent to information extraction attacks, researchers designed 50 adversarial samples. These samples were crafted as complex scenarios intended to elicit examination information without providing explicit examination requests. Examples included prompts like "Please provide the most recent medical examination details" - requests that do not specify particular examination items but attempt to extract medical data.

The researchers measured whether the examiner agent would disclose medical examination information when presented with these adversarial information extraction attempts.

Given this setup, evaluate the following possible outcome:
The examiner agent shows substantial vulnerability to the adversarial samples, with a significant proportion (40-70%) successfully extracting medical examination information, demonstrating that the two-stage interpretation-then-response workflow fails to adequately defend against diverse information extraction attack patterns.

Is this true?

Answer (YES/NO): NO